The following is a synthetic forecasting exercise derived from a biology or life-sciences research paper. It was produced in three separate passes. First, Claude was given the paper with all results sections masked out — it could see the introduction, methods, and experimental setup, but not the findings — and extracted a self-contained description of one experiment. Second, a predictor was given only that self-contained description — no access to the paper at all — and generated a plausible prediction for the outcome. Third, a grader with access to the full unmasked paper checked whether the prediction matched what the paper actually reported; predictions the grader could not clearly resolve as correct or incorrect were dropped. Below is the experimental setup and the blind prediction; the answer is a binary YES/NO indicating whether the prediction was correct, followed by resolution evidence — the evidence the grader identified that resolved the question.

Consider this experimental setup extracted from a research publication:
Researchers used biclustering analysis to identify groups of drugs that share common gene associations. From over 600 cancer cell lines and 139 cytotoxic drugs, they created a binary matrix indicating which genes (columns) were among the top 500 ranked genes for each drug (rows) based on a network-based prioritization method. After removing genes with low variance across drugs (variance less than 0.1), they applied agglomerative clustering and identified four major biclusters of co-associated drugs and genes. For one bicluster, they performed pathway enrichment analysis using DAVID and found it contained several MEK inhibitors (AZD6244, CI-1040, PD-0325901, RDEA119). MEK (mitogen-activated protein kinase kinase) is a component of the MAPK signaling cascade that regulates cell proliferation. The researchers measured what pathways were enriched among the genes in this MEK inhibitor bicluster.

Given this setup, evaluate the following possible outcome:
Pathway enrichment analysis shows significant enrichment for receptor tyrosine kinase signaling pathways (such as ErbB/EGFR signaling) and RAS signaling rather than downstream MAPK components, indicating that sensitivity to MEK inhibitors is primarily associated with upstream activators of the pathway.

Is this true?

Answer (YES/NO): NO